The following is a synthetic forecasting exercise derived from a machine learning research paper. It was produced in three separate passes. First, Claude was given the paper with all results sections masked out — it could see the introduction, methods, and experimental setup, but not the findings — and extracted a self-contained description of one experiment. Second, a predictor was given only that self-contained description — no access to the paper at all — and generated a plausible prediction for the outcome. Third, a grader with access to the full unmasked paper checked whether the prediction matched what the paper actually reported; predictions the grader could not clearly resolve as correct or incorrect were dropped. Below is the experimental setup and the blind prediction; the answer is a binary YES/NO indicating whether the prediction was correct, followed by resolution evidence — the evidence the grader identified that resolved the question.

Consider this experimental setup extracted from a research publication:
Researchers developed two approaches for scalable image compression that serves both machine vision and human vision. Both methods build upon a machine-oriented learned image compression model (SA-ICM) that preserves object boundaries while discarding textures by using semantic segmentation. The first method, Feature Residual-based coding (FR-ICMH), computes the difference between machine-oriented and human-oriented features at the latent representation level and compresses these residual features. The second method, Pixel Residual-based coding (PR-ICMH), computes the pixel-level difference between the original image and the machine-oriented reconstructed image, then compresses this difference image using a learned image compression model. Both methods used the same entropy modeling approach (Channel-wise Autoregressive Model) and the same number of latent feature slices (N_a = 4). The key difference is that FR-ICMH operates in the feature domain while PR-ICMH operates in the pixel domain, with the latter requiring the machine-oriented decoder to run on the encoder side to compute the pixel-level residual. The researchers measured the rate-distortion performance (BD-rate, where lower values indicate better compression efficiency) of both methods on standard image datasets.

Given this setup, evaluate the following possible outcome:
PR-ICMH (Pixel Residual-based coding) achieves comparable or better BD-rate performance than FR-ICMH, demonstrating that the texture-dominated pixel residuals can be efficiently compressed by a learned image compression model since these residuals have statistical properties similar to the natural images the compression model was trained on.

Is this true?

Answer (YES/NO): YES